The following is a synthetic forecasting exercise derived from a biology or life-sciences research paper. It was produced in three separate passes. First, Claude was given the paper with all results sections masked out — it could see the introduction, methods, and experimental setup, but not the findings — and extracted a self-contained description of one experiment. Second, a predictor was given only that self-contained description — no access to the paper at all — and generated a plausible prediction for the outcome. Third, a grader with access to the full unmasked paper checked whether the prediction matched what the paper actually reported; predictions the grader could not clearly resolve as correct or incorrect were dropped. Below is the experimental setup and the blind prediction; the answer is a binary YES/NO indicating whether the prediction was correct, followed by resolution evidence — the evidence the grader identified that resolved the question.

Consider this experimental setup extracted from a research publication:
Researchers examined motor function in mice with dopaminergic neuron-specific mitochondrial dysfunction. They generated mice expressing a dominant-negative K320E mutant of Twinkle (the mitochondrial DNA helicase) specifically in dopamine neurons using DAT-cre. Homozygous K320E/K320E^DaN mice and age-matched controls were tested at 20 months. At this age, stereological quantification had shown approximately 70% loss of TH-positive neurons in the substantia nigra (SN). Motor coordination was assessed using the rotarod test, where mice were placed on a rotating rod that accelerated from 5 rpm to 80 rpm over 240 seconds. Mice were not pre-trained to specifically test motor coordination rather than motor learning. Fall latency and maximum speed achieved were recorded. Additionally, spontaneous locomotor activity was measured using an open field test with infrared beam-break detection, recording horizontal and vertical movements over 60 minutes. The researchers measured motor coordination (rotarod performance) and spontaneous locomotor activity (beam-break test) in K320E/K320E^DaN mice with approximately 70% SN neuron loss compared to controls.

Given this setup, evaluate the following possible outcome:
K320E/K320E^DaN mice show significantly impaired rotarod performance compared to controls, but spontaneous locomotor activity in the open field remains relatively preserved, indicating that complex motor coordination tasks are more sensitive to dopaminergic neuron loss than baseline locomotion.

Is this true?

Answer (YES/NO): NO